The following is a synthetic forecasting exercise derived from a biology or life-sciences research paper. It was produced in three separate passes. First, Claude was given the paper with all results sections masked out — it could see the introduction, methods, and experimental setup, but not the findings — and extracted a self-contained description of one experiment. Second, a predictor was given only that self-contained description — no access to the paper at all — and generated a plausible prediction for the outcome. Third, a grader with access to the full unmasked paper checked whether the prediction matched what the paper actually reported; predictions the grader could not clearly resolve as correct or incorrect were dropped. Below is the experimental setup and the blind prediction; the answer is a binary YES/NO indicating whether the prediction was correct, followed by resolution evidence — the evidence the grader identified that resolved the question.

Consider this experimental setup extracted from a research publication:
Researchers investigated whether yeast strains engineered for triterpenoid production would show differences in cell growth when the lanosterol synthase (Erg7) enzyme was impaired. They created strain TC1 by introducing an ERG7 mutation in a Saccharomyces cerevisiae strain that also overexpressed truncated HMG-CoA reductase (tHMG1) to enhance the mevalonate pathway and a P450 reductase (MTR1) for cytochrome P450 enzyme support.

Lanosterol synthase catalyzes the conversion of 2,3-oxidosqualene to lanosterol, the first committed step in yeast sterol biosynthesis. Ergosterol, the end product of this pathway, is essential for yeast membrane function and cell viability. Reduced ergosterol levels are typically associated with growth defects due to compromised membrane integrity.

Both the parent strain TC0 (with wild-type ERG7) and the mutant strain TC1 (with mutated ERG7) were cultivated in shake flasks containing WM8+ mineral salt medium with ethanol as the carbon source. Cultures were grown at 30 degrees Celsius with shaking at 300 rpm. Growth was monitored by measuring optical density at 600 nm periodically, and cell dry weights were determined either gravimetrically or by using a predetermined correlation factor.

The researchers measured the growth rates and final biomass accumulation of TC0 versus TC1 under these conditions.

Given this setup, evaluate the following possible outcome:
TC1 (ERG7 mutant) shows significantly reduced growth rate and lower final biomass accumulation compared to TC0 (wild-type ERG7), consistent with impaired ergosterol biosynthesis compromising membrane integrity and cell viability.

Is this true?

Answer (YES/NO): YES